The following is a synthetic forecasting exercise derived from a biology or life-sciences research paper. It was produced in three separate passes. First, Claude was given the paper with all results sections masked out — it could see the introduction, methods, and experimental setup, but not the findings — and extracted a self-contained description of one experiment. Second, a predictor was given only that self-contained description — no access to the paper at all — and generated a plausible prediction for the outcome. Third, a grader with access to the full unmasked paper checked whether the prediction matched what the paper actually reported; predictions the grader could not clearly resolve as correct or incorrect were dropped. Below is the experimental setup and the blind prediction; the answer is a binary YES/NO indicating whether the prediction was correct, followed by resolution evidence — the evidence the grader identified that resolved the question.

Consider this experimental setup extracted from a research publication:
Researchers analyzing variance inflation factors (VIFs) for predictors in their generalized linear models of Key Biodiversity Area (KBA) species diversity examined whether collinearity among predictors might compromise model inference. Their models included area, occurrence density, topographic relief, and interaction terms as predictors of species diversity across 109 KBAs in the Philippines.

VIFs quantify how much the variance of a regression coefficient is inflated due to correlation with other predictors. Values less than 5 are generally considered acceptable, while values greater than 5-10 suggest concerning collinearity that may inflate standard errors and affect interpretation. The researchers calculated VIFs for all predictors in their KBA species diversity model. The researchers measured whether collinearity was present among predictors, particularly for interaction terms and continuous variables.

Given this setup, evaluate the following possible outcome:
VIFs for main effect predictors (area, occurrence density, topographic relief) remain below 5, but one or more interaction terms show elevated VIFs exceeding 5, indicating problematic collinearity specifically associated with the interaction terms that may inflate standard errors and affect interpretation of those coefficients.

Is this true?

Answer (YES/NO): NO